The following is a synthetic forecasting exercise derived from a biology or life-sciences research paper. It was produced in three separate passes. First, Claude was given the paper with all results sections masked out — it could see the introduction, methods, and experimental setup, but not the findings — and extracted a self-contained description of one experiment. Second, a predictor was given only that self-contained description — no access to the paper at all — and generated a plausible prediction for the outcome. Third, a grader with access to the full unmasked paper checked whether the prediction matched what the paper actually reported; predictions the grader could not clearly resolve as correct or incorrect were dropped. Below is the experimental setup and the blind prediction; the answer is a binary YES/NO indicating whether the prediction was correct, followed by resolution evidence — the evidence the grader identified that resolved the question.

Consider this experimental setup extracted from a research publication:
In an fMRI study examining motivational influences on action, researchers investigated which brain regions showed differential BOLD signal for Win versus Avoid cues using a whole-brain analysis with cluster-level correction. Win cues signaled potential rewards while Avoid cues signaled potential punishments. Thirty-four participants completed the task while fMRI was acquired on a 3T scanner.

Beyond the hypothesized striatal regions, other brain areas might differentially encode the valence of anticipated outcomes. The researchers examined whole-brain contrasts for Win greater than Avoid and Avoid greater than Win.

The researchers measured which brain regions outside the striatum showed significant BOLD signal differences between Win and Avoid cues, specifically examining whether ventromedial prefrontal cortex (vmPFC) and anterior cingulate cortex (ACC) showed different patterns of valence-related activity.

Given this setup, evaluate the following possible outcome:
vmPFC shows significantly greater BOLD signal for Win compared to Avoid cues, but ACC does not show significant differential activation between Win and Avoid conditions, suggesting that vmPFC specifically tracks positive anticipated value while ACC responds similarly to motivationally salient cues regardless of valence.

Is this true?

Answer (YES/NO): NO